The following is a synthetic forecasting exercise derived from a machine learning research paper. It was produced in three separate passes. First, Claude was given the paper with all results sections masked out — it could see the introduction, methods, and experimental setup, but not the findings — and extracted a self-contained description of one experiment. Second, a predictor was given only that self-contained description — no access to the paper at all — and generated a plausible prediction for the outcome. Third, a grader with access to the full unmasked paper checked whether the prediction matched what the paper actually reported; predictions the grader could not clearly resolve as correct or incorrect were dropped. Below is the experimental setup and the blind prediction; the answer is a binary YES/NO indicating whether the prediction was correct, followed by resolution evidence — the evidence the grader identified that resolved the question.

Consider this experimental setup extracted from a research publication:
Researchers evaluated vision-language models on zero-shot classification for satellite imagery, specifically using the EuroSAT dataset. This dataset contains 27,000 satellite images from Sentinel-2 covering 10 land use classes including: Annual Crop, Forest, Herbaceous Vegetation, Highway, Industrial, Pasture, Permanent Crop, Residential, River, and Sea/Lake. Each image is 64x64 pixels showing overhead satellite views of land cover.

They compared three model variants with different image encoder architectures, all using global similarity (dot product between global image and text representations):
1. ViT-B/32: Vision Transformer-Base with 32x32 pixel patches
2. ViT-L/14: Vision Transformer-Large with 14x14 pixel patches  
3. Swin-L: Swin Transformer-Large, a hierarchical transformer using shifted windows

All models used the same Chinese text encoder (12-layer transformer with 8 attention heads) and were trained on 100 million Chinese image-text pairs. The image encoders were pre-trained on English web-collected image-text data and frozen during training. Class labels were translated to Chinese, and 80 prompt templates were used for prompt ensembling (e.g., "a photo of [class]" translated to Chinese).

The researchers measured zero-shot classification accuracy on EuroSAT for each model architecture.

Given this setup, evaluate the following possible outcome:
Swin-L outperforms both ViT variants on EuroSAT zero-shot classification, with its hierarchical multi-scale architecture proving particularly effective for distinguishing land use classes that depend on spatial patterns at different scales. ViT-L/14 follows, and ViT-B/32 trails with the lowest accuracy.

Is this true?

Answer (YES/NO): NO